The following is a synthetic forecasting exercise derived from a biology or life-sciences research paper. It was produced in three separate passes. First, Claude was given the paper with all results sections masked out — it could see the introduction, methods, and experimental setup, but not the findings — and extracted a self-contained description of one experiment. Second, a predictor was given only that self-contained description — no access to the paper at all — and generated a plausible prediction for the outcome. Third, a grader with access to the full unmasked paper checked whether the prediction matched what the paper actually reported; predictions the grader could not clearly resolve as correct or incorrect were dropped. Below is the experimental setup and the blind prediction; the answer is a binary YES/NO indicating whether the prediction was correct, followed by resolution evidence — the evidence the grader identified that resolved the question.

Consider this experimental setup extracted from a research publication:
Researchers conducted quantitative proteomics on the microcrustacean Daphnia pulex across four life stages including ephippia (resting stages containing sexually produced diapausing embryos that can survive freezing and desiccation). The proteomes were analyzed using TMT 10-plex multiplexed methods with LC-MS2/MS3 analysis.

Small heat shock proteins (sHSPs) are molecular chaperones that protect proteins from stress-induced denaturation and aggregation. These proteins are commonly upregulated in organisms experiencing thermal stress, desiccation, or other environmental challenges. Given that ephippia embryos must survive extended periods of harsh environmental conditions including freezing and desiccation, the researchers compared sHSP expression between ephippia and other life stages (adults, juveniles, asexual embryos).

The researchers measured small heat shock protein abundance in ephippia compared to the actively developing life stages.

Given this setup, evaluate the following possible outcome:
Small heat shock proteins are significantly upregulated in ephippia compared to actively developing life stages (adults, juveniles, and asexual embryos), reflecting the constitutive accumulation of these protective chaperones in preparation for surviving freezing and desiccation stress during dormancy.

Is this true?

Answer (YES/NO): YES